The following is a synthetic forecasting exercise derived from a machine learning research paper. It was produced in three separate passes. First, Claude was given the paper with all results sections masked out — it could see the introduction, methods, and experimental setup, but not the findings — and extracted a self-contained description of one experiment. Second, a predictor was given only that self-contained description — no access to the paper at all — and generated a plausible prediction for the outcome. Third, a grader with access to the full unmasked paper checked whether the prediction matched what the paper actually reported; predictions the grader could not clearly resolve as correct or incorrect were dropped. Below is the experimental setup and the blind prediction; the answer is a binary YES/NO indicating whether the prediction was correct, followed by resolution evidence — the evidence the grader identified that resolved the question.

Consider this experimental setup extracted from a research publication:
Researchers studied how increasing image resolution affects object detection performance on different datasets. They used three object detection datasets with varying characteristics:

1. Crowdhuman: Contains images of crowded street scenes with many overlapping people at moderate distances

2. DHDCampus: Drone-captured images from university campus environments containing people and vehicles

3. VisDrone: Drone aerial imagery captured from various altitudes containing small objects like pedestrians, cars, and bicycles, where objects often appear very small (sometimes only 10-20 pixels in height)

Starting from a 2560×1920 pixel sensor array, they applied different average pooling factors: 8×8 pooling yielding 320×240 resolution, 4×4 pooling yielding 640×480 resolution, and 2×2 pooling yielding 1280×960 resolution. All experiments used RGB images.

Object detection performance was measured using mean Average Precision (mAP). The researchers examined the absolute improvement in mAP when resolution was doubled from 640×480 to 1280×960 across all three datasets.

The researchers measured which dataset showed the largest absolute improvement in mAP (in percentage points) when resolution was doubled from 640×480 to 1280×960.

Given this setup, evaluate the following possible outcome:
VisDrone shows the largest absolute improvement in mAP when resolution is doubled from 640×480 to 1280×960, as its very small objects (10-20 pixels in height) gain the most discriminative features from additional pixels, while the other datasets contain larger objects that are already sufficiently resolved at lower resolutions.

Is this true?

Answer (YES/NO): YES